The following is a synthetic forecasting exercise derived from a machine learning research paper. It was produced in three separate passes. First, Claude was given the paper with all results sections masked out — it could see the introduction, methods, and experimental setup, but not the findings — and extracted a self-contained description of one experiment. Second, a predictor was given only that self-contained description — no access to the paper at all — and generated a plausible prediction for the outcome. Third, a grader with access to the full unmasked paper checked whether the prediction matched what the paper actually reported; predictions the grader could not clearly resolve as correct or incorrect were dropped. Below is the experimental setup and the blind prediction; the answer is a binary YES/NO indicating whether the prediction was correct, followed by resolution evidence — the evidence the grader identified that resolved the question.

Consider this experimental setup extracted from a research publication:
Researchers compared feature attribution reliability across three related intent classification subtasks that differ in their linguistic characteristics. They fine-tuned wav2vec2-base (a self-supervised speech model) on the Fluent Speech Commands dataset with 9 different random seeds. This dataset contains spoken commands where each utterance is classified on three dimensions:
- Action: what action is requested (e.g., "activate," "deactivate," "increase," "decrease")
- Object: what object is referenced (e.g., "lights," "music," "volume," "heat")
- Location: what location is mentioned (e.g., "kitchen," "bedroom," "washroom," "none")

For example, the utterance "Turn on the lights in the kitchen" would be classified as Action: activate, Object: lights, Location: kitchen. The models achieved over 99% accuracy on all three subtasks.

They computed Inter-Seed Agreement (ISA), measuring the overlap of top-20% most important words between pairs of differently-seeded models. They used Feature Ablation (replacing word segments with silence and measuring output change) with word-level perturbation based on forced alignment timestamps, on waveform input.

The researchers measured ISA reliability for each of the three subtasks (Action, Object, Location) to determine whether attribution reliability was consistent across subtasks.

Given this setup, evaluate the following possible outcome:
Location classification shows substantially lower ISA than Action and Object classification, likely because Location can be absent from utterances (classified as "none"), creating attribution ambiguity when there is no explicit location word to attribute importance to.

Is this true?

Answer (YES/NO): YES